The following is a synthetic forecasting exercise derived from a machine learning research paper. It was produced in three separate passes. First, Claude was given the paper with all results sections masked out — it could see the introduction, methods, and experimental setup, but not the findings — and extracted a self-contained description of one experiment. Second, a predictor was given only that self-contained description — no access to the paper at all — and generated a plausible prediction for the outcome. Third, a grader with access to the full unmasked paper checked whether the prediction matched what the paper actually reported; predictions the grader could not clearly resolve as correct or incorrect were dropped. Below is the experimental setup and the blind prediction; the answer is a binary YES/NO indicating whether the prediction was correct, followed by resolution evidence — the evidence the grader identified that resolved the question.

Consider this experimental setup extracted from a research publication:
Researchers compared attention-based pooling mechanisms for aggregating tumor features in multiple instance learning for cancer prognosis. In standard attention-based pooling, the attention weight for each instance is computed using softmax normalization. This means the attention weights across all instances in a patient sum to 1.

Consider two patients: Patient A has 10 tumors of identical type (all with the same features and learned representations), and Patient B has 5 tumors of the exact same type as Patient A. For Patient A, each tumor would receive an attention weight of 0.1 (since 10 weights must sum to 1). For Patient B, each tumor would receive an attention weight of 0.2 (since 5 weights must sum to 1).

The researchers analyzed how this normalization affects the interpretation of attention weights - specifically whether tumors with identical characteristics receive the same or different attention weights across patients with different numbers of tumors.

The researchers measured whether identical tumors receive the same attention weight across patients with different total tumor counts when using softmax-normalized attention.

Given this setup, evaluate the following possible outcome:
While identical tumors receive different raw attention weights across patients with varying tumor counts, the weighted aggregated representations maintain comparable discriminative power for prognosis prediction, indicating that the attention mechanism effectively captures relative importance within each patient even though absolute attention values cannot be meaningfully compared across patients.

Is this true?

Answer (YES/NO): NO